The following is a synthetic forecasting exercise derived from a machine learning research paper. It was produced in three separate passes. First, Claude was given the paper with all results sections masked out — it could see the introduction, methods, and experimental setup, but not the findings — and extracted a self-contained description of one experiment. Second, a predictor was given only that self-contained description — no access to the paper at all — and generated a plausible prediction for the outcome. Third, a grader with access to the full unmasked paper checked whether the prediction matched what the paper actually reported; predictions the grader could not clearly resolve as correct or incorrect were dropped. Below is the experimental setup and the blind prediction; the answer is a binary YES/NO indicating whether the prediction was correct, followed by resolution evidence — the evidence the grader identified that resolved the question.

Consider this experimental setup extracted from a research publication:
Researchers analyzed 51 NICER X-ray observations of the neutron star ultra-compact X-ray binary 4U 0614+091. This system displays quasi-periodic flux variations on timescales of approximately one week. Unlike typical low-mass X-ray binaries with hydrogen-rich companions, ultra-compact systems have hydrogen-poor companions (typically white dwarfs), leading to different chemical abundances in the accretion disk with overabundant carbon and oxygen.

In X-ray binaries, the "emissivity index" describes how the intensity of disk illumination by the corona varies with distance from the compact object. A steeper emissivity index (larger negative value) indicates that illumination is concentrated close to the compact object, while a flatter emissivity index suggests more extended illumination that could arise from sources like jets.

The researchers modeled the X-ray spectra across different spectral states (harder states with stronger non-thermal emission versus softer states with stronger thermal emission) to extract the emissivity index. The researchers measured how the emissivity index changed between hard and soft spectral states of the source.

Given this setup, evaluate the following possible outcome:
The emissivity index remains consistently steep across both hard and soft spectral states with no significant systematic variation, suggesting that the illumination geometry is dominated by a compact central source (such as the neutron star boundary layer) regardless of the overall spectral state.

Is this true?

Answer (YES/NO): NO